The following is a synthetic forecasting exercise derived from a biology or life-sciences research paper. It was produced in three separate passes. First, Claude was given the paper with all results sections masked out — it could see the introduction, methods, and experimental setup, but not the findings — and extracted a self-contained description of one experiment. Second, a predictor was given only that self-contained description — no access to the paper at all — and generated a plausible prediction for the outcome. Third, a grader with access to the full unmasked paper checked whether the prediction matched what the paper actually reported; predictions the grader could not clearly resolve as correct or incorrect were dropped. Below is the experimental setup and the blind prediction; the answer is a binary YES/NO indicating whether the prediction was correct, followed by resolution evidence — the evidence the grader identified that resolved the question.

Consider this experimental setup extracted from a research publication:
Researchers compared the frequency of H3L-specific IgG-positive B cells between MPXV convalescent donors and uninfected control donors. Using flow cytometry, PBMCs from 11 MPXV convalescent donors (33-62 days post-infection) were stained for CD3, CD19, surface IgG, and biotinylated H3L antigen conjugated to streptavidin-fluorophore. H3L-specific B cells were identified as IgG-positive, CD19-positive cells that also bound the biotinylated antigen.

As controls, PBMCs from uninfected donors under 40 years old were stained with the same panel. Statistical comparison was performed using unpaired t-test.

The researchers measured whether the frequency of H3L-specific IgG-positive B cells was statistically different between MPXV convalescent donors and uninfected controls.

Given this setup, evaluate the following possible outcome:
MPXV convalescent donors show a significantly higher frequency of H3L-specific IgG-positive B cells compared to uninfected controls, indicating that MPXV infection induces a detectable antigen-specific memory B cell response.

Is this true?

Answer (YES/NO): NO